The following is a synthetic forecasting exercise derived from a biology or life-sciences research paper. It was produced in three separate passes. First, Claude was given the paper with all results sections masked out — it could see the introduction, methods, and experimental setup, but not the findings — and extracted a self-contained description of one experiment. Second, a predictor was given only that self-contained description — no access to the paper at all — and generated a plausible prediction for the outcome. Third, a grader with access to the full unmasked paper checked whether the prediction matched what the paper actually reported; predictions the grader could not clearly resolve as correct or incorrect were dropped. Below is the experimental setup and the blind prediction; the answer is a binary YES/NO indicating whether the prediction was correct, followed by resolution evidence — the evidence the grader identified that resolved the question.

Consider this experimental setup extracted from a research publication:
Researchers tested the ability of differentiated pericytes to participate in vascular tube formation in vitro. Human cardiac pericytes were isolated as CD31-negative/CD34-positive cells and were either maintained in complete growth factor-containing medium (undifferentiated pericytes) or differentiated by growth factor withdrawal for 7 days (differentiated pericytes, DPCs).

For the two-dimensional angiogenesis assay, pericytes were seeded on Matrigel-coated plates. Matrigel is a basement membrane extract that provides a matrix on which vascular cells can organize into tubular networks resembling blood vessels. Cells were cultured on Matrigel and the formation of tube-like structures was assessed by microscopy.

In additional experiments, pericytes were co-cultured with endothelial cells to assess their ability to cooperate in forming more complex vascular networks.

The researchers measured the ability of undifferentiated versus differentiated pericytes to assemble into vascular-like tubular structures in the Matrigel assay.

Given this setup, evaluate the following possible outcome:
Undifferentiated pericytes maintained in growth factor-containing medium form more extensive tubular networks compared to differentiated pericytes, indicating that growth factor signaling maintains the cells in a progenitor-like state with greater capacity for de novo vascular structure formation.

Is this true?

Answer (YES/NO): NO